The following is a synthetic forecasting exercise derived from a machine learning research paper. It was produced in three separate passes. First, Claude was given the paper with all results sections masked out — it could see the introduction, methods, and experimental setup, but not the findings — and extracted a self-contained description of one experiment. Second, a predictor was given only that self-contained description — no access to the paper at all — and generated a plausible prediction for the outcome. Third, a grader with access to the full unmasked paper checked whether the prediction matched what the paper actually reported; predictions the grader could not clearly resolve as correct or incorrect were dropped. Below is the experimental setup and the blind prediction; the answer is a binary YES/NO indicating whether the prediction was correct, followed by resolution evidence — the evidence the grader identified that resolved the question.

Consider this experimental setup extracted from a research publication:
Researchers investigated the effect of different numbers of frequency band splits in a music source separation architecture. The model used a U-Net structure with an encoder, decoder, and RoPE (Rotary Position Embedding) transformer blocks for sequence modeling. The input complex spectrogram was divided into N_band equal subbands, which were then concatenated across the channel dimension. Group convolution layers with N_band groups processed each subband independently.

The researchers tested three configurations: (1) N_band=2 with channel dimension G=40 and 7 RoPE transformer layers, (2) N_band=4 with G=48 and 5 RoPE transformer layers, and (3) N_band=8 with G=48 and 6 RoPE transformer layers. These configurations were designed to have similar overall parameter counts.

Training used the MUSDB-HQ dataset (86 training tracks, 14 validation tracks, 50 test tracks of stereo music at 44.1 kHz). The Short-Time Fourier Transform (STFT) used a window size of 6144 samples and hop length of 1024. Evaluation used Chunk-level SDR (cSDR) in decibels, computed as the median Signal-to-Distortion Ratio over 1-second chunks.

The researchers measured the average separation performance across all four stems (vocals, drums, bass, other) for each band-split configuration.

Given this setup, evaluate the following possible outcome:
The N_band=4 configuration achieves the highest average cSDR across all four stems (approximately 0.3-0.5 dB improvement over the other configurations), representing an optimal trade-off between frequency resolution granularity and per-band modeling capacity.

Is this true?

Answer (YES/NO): NO